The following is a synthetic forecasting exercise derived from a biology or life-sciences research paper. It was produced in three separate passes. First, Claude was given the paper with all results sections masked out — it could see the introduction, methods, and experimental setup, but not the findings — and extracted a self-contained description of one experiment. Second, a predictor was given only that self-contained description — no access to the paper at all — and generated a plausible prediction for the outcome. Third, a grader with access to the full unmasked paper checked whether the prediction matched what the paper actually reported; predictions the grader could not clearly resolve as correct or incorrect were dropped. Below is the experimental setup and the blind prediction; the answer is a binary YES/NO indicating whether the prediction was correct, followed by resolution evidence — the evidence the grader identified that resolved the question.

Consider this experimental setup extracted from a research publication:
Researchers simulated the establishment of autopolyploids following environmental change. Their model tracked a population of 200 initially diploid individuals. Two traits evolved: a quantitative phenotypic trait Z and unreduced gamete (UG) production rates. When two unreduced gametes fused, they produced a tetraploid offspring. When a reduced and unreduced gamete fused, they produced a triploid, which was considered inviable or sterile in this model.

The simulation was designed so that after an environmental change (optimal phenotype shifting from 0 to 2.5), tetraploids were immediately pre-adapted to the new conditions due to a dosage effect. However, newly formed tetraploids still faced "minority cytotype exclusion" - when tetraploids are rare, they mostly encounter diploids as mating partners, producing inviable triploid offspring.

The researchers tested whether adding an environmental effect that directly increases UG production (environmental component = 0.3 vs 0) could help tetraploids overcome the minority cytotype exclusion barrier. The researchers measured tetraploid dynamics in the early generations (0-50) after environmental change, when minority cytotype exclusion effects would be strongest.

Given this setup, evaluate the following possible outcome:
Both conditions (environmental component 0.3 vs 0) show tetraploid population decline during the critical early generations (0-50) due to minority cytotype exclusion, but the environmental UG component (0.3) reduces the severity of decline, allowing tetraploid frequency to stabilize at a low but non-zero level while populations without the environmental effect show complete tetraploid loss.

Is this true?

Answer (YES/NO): NO